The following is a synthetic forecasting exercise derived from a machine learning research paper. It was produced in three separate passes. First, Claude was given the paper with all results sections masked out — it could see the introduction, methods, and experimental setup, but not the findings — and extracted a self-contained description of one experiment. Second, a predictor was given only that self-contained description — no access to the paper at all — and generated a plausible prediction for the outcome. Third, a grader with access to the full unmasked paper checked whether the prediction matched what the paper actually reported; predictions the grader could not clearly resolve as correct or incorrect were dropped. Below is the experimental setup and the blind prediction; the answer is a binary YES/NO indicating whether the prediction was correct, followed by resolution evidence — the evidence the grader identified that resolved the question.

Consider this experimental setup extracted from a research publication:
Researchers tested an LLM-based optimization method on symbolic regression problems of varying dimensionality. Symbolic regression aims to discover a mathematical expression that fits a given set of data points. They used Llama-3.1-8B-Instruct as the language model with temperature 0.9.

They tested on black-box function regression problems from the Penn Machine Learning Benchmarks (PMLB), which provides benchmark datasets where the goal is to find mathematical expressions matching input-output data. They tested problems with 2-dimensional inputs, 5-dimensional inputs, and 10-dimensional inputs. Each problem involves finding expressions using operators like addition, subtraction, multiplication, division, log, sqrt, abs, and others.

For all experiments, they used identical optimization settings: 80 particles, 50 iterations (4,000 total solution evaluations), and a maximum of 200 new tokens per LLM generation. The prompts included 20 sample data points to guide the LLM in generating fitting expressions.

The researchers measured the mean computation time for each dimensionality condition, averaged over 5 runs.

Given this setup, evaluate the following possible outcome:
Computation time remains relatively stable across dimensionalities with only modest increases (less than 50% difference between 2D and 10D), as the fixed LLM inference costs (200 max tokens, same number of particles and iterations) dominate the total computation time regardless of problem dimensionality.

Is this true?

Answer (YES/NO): YES